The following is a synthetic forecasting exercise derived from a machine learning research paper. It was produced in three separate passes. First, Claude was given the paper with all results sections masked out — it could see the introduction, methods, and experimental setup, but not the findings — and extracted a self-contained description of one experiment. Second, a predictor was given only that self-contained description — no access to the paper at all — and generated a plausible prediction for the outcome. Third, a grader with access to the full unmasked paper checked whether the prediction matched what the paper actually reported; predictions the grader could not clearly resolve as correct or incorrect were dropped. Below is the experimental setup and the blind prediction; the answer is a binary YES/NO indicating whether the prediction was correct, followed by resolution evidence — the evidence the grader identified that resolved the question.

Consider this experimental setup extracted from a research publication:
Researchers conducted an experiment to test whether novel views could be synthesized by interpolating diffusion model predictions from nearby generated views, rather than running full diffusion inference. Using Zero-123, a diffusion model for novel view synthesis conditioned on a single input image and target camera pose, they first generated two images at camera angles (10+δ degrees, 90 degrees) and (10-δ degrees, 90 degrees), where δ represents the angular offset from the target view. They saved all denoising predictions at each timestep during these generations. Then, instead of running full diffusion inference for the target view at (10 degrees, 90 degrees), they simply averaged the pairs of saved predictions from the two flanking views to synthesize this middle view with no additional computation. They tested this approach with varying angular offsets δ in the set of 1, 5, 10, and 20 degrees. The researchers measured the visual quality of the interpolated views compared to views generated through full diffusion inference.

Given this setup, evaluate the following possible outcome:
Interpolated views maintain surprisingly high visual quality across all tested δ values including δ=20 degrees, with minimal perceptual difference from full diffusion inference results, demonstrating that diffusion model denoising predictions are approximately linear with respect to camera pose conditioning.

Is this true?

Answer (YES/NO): NO